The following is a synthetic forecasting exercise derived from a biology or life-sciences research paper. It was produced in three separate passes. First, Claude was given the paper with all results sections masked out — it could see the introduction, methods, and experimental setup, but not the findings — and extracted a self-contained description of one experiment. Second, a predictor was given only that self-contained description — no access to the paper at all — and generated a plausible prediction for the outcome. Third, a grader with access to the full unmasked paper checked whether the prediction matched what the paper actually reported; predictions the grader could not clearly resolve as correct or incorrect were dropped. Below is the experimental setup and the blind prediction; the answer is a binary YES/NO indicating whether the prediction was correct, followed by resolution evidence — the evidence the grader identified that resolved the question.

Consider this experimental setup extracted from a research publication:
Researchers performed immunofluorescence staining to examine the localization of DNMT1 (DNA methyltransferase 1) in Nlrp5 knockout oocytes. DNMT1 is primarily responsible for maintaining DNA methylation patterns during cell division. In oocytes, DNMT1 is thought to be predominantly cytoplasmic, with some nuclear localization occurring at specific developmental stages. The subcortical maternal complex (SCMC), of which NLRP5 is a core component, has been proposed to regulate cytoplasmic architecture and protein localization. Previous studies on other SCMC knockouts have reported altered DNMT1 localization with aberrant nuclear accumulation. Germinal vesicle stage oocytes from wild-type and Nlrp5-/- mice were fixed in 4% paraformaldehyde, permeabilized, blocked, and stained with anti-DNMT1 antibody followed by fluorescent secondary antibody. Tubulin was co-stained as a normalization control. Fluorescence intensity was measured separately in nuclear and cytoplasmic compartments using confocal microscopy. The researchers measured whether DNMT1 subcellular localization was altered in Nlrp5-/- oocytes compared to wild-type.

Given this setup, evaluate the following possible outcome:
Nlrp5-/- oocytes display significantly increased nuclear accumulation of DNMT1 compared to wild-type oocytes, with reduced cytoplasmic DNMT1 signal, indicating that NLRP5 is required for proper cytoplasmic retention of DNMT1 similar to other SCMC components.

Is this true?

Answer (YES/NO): NO